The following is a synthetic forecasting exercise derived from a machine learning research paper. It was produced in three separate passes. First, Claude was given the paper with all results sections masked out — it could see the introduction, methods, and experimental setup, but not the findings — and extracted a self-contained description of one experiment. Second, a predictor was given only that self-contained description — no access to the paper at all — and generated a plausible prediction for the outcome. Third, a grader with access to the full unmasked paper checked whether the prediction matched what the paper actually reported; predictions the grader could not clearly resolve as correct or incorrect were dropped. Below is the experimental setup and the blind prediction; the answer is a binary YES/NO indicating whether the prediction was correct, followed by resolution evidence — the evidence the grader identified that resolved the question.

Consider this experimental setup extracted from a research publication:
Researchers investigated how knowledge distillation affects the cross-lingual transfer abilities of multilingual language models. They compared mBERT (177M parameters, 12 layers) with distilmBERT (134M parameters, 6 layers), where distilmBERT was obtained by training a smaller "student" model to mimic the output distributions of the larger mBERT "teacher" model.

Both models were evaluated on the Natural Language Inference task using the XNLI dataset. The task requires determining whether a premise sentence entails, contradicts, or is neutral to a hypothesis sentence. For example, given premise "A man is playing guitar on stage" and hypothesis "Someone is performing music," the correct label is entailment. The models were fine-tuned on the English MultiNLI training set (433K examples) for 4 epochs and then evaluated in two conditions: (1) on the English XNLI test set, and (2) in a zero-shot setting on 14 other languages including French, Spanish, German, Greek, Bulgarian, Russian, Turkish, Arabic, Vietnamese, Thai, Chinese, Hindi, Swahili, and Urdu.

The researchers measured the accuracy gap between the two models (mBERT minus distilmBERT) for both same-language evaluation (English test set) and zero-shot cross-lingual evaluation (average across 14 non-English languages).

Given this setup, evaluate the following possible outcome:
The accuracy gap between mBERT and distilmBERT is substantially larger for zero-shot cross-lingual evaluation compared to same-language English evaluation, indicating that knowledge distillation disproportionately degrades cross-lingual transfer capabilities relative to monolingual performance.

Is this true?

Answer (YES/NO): YES